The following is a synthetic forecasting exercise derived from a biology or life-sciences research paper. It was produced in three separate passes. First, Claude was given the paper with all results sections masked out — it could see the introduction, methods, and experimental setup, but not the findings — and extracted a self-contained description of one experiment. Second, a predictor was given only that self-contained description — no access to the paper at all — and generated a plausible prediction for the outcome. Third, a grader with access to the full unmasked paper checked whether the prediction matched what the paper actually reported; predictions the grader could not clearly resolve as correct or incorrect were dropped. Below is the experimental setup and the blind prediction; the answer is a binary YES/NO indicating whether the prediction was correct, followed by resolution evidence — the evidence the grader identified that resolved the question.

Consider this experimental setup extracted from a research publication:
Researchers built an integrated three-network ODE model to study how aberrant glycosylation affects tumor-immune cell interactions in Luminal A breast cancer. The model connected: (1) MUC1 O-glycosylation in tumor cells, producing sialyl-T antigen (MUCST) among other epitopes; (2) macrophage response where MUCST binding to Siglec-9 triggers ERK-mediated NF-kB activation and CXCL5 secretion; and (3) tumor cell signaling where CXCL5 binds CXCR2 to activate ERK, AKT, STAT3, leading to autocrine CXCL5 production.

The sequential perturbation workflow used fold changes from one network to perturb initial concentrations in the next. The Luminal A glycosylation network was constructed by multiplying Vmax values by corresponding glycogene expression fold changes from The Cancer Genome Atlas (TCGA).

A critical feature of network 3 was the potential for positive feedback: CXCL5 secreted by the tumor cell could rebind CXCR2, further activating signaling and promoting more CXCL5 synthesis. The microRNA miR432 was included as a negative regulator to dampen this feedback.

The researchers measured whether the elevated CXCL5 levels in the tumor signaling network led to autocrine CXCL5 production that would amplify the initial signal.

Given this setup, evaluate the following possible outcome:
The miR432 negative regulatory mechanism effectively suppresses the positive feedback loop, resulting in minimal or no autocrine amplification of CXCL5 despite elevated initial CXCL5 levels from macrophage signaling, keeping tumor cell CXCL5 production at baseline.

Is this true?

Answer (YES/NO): NO